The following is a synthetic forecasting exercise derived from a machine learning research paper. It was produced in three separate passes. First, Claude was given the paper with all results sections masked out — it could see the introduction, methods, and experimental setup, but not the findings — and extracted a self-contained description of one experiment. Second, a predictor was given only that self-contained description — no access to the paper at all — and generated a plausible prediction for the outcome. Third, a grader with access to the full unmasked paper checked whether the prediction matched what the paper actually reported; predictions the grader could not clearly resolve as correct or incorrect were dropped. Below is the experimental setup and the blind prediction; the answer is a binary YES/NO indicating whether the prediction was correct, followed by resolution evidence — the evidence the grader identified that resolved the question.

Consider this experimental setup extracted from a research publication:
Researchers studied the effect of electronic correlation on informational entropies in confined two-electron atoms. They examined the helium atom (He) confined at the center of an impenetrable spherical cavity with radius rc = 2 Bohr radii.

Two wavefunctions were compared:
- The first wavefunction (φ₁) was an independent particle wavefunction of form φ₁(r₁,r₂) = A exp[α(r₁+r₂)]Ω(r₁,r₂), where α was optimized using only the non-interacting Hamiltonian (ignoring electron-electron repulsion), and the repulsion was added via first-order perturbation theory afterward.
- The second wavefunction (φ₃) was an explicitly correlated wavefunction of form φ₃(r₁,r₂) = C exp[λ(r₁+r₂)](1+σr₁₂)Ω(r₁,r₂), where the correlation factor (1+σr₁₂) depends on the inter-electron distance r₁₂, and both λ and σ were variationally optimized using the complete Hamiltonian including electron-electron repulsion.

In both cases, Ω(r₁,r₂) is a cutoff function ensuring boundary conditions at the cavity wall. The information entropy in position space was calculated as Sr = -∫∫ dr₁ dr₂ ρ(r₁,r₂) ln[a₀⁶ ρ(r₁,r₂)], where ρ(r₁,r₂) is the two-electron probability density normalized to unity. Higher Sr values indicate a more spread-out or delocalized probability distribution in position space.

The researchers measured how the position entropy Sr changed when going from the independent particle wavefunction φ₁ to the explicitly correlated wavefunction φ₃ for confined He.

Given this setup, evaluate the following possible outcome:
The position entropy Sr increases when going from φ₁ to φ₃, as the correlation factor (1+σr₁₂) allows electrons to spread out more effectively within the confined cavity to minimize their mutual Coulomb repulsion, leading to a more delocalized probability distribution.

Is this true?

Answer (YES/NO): YES